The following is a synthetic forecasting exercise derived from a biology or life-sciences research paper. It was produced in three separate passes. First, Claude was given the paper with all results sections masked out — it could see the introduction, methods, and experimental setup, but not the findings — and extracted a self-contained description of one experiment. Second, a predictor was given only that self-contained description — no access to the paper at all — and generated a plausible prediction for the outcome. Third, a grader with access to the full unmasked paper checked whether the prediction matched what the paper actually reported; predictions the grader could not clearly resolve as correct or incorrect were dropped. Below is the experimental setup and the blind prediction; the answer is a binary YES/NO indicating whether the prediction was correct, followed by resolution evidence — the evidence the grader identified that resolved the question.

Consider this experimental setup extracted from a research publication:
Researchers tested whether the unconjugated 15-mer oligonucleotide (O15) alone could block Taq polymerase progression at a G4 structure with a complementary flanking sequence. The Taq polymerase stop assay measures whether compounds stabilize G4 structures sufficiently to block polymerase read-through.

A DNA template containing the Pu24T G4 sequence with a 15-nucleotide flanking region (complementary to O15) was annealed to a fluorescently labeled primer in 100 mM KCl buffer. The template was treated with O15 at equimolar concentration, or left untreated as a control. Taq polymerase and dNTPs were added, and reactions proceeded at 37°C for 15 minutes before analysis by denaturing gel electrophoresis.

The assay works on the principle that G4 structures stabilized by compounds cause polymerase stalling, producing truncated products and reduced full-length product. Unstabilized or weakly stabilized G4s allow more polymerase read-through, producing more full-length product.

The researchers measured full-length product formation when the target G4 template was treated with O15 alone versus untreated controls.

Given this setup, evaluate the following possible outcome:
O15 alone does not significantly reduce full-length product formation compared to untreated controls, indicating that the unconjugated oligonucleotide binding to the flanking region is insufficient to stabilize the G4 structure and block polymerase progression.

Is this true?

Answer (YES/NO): NO